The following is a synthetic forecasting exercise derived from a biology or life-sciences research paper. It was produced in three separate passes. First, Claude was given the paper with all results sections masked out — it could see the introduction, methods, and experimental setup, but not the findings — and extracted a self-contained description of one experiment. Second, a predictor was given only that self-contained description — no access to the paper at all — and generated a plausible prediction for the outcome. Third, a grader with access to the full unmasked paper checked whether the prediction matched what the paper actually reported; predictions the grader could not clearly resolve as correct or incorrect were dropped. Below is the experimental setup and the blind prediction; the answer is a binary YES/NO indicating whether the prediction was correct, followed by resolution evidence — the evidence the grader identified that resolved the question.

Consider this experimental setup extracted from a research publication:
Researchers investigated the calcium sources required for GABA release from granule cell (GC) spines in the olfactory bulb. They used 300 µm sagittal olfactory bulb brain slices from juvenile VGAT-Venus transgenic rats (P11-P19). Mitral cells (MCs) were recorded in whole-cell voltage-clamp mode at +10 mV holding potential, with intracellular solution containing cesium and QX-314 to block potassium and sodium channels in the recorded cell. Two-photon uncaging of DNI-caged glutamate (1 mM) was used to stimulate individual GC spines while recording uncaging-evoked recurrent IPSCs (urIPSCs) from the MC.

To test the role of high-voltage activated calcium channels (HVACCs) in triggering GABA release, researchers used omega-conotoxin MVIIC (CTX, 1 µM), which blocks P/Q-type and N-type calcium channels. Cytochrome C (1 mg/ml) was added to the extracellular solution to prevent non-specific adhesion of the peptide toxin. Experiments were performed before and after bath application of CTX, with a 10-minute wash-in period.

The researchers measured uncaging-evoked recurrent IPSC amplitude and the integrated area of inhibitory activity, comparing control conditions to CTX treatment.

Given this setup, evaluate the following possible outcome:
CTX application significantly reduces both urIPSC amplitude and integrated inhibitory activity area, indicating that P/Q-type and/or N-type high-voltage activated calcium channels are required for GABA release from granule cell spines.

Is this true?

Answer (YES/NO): YES